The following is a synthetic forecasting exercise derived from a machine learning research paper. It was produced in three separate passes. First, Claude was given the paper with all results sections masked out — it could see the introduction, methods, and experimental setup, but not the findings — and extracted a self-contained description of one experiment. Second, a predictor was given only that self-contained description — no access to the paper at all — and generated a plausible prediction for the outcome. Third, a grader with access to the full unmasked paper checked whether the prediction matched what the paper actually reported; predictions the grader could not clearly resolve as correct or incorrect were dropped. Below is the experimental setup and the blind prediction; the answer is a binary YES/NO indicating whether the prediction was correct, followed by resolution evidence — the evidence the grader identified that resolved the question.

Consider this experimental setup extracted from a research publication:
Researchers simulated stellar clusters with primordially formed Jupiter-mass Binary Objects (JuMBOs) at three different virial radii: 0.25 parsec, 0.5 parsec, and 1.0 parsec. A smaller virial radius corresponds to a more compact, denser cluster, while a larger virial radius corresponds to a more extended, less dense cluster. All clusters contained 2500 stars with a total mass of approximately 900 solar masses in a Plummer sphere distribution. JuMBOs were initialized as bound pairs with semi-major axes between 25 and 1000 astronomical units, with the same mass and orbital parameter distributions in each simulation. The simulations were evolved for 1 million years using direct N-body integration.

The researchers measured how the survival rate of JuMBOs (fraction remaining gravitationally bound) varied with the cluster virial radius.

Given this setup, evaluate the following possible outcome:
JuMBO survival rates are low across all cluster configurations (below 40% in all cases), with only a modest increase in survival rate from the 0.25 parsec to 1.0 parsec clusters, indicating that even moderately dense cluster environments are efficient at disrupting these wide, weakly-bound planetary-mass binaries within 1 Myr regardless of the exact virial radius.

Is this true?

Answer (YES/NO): NO